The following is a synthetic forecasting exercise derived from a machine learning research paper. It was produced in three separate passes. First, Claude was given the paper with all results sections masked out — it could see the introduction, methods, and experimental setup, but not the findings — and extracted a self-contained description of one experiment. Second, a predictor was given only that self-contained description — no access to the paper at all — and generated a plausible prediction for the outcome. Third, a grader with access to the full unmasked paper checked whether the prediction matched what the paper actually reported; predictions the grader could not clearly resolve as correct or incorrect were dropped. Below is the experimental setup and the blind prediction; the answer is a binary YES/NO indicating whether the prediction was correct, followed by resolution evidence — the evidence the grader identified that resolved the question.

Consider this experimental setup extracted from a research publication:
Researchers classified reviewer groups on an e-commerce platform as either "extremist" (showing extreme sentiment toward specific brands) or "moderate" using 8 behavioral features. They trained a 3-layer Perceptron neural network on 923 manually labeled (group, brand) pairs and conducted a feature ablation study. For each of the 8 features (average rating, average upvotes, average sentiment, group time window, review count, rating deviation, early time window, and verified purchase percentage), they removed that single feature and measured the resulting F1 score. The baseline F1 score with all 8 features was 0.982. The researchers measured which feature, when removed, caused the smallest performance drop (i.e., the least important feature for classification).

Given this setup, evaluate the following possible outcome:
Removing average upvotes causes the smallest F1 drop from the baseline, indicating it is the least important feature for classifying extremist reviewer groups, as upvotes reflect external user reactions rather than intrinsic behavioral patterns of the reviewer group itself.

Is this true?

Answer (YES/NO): NO